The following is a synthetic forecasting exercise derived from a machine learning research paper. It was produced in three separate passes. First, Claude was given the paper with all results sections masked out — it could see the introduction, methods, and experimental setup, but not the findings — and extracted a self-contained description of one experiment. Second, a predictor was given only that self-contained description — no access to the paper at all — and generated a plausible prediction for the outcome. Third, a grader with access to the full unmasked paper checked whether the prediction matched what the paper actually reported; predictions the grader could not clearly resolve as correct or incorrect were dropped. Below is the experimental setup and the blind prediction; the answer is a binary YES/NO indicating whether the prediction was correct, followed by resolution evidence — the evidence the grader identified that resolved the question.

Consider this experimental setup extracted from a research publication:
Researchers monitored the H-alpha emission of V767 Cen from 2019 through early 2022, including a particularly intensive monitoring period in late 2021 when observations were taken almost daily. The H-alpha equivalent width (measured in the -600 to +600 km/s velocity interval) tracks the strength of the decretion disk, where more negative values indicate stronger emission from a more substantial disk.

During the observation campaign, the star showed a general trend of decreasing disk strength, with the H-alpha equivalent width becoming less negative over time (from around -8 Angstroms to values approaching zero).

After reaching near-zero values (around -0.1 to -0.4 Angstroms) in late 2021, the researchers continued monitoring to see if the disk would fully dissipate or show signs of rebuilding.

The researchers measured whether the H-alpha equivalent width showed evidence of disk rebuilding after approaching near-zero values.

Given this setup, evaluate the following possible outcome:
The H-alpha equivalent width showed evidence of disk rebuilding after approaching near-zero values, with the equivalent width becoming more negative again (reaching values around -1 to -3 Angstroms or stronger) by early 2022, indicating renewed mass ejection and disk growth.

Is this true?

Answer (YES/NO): YES